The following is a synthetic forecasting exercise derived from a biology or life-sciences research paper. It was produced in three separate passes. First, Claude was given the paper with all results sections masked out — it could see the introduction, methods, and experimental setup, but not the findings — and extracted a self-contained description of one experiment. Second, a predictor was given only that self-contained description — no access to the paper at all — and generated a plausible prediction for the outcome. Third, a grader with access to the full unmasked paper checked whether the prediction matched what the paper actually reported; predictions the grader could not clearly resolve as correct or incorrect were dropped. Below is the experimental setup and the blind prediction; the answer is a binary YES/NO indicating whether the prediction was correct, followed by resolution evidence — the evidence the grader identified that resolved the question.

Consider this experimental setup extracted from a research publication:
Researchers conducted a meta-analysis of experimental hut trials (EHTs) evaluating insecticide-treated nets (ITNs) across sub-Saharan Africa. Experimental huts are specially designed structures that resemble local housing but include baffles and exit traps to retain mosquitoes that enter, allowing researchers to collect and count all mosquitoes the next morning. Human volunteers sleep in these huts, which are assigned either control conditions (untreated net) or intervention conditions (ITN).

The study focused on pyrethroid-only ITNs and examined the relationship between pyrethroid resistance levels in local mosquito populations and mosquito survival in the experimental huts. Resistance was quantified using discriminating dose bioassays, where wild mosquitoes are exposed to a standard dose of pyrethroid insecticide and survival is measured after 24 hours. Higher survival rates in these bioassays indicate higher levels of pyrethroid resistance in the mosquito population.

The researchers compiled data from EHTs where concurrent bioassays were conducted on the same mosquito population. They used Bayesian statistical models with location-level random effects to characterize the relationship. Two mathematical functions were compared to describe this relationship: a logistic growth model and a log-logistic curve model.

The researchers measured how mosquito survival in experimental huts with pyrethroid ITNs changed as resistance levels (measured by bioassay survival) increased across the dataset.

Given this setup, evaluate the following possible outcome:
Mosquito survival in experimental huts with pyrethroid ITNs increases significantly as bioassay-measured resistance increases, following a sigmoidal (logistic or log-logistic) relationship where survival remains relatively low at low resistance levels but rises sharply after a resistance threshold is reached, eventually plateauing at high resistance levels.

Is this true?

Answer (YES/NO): NO